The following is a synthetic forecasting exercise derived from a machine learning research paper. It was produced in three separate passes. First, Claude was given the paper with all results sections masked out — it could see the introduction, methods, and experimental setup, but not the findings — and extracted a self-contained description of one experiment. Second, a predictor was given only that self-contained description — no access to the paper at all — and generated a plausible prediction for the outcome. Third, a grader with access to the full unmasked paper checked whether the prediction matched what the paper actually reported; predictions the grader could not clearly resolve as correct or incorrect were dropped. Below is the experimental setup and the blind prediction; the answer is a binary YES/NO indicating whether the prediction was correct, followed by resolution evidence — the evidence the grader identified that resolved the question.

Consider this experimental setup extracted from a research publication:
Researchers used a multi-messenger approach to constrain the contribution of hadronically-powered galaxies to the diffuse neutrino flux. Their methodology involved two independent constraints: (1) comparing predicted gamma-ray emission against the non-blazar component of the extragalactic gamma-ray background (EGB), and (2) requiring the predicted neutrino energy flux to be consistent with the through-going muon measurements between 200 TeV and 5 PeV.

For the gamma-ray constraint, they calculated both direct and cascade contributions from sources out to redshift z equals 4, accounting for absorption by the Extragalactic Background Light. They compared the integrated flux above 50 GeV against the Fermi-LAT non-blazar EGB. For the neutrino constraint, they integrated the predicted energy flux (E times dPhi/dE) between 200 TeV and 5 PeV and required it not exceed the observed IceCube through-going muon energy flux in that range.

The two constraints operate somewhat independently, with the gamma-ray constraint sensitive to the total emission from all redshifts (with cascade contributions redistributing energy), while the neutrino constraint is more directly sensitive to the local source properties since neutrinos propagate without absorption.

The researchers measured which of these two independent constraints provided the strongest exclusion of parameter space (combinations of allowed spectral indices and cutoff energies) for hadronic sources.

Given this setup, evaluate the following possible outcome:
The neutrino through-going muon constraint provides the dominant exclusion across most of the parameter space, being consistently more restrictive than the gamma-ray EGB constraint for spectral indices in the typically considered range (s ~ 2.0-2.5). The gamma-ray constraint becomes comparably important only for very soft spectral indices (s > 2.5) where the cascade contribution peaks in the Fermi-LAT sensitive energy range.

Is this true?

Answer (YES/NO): NO